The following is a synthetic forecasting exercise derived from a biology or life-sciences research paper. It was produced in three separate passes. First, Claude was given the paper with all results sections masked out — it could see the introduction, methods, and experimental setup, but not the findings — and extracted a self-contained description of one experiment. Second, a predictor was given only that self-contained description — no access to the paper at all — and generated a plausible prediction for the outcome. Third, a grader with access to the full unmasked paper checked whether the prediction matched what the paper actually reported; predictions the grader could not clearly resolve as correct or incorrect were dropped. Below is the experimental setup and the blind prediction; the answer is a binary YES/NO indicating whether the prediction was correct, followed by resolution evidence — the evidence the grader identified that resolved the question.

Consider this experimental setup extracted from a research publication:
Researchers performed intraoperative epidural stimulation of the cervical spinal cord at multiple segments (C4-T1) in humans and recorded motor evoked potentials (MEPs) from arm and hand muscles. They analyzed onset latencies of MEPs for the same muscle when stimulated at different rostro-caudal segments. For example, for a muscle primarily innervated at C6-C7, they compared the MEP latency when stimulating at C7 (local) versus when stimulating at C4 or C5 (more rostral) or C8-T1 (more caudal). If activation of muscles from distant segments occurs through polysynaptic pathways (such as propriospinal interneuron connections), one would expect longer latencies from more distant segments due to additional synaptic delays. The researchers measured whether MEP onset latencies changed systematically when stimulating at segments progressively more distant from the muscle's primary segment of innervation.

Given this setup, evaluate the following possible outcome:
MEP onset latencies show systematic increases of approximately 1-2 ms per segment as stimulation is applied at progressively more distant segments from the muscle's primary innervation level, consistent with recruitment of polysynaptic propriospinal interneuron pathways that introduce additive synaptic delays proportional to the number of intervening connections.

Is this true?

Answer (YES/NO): NO